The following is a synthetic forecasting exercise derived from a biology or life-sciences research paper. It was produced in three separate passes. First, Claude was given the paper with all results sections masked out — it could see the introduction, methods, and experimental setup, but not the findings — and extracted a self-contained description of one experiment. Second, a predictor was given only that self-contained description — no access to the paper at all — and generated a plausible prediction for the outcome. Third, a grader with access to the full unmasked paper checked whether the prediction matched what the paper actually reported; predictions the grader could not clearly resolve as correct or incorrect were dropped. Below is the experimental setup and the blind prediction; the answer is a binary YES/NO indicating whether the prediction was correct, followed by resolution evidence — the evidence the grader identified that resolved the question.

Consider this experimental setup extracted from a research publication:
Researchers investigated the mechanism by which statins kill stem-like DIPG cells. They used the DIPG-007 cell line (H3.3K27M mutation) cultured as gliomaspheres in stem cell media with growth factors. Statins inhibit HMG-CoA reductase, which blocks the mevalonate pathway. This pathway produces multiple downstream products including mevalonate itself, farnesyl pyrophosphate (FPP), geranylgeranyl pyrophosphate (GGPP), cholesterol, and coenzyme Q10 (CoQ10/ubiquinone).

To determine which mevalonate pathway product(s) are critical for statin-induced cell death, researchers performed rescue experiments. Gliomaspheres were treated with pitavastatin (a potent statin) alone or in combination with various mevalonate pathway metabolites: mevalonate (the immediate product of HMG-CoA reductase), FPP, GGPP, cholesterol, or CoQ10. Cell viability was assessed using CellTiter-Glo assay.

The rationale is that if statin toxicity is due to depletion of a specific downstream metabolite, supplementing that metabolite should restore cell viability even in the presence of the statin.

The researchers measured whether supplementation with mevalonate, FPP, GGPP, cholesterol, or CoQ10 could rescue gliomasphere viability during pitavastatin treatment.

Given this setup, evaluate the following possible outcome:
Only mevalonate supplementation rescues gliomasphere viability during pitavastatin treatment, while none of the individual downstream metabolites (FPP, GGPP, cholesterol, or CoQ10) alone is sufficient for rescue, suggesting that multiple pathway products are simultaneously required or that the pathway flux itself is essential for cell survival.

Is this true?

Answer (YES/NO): NO